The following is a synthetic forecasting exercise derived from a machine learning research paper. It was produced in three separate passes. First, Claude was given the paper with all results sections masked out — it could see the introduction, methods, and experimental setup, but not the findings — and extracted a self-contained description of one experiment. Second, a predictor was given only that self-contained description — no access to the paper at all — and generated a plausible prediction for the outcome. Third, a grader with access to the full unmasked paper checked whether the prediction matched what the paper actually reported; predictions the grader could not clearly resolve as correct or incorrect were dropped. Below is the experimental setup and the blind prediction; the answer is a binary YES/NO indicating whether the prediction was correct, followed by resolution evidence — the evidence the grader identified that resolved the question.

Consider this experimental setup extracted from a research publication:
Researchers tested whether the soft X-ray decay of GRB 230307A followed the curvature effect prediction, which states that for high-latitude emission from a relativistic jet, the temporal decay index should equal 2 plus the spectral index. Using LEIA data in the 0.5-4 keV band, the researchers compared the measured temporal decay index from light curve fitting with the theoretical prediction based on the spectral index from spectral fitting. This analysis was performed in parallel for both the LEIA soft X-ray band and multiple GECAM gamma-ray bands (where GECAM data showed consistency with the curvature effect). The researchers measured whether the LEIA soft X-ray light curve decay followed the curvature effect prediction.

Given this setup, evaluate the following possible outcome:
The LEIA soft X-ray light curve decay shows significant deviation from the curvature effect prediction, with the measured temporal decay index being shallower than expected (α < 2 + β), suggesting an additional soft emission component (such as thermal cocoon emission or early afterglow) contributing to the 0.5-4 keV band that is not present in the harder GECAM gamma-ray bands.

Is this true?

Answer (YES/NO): YES